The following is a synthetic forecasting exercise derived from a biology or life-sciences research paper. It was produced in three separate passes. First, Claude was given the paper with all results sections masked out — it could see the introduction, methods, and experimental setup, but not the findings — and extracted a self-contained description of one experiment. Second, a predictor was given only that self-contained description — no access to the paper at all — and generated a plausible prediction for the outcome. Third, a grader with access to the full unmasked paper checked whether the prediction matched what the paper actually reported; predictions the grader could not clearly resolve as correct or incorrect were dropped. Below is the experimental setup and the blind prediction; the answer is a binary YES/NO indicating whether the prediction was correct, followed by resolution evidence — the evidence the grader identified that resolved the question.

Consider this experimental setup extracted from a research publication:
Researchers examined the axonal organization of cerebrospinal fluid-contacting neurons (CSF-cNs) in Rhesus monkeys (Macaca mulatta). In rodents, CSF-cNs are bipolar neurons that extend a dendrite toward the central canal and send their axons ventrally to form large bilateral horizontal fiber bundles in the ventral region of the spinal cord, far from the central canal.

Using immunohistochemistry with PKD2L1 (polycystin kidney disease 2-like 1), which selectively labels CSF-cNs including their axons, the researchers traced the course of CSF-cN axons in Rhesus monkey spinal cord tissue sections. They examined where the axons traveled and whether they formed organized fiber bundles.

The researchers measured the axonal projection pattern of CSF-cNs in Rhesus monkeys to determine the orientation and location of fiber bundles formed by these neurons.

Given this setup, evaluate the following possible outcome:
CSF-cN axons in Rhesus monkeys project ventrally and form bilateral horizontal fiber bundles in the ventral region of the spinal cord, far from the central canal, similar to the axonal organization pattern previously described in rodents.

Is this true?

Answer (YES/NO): NO